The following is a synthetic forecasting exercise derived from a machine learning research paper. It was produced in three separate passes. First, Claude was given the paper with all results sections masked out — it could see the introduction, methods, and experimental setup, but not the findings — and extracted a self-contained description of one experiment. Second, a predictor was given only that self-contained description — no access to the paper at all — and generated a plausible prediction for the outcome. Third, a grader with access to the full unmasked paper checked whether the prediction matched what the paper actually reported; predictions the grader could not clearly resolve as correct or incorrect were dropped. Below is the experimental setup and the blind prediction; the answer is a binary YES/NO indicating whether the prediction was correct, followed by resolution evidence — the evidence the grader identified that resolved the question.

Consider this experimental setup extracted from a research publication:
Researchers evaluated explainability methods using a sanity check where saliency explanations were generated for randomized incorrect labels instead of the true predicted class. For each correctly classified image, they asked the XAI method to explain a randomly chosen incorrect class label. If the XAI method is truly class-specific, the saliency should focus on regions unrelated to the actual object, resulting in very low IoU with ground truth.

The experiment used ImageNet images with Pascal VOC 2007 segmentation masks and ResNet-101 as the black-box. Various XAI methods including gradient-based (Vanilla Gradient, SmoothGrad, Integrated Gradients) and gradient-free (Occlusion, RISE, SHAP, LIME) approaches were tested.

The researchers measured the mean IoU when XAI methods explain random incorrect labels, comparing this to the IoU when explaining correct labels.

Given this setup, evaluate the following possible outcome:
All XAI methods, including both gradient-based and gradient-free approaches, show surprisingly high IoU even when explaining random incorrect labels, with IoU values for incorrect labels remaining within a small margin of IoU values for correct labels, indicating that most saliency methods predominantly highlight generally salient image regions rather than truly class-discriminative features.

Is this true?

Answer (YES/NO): NO